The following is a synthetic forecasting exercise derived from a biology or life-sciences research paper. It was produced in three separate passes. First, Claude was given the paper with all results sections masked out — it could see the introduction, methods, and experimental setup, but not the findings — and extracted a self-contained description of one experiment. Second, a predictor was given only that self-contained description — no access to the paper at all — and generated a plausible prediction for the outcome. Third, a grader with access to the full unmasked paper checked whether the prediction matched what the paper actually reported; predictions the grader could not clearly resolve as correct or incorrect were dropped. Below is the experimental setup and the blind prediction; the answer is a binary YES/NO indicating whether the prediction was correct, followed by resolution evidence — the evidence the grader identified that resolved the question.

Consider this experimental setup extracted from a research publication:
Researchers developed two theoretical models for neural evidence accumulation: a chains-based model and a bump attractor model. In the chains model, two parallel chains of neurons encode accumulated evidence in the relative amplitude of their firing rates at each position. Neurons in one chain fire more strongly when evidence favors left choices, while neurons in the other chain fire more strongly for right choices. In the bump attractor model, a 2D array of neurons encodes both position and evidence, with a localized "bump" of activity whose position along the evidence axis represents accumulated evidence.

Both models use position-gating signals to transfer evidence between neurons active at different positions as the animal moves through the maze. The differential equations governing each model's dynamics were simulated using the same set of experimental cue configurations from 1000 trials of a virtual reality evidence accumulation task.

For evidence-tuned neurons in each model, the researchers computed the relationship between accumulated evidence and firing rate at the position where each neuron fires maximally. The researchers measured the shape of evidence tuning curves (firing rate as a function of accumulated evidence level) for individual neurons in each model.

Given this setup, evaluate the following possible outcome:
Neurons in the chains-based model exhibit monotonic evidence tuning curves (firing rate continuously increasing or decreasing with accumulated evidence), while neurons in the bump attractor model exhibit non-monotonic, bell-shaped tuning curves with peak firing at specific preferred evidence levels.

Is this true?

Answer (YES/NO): YES